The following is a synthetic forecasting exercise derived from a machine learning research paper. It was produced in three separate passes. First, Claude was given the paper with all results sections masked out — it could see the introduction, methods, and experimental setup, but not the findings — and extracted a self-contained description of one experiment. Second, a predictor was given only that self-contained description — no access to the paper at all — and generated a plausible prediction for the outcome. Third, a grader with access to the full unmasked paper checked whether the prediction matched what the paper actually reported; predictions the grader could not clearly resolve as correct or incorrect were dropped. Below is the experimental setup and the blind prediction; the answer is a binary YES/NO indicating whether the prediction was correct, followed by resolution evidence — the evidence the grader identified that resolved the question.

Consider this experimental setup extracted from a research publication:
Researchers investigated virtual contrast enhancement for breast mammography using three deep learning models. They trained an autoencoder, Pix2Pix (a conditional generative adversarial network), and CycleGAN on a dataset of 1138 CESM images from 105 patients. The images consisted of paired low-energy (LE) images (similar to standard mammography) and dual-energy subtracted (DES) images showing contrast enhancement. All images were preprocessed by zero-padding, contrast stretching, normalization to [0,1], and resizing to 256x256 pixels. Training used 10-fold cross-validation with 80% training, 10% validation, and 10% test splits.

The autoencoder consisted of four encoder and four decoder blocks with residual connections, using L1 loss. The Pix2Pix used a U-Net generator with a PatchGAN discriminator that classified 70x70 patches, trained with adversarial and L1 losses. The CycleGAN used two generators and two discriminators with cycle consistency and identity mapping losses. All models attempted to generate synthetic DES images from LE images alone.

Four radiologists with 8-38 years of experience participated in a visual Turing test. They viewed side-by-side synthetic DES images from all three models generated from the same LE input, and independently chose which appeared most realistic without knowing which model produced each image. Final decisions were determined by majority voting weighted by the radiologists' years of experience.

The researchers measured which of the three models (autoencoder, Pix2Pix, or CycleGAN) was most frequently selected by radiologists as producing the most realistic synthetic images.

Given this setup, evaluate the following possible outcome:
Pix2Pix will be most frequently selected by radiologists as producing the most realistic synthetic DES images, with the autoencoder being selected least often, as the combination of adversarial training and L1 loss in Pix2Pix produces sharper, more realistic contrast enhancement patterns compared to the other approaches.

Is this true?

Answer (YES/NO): NO